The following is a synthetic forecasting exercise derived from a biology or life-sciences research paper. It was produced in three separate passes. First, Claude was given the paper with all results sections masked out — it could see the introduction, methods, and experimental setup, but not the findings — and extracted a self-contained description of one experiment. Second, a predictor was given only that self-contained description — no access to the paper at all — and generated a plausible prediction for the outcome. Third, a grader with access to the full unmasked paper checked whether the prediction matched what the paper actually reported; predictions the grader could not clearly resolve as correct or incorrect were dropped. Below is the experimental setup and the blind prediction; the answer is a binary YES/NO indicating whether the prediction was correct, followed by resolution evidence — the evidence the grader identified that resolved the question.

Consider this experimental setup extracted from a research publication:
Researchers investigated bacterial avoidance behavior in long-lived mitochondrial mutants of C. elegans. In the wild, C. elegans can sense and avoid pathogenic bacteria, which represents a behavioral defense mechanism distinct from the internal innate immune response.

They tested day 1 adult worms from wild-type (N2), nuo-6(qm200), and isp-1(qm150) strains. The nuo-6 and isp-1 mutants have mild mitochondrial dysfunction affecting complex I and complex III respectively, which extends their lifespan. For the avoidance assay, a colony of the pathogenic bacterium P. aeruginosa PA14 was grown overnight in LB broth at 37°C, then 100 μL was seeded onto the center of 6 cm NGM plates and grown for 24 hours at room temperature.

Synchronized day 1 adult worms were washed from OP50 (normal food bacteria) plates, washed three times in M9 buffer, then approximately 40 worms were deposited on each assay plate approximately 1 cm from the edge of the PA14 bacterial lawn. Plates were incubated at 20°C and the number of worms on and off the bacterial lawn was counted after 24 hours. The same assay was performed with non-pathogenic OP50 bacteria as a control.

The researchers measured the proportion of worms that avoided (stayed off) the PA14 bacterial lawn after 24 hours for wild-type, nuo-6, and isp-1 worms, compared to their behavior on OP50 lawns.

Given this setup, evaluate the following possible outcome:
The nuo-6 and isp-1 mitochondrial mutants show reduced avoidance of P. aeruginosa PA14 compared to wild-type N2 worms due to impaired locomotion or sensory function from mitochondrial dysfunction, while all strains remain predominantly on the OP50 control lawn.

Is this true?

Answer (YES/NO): NO